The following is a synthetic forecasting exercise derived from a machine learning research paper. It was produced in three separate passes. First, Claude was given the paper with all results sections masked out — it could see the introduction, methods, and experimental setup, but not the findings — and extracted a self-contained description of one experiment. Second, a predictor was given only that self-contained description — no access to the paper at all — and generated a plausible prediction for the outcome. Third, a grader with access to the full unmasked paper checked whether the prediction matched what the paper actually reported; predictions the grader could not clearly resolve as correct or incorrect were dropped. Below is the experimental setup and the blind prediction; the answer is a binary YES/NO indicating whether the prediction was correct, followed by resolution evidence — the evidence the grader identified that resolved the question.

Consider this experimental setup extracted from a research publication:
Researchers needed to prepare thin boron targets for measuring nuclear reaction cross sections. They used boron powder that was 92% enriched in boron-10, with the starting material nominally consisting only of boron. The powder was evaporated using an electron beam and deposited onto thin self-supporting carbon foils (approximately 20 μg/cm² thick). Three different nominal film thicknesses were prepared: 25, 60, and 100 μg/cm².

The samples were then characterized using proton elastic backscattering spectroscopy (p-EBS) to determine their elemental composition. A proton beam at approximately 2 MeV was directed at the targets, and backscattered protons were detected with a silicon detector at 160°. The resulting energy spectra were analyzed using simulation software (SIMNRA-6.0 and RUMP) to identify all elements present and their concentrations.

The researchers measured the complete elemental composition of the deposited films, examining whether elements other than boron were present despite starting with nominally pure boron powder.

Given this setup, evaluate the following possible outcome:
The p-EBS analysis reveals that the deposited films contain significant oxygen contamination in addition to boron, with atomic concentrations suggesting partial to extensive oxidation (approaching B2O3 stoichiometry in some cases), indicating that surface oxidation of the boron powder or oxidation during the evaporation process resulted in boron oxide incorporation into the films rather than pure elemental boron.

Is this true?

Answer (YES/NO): NO